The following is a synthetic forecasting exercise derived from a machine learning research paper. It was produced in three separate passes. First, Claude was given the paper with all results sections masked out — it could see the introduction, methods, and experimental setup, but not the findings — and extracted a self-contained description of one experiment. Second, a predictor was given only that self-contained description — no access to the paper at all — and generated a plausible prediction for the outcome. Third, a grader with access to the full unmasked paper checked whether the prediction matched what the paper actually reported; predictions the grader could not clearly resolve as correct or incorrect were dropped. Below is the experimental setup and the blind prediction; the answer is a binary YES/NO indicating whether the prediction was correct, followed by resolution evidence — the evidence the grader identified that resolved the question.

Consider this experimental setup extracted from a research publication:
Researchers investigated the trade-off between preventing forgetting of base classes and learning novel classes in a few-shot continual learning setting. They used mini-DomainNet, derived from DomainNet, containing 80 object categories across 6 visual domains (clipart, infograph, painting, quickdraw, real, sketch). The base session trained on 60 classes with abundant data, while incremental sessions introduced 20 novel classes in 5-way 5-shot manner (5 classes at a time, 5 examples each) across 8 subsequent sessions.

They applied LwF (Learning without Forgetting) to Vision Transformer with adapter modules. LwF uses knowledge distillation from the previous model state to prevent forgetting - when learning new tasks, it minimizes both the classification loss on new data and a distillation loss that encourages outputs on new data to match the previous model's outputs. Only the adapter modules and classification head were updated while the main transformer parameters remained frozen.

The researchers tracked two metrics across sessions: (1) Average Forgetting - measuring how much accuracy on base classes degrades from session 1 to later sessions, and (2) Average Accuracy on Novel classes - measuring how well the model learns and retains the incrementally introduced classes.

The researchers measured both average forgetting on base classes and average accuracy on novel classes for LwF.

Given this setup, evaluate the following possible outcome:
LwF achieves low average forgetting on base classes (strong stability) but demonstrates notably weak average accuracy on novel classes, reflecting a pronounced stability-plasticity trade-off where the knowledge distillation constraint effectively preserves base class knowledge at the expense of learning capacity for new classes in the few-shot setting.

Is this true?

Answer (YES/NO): NO